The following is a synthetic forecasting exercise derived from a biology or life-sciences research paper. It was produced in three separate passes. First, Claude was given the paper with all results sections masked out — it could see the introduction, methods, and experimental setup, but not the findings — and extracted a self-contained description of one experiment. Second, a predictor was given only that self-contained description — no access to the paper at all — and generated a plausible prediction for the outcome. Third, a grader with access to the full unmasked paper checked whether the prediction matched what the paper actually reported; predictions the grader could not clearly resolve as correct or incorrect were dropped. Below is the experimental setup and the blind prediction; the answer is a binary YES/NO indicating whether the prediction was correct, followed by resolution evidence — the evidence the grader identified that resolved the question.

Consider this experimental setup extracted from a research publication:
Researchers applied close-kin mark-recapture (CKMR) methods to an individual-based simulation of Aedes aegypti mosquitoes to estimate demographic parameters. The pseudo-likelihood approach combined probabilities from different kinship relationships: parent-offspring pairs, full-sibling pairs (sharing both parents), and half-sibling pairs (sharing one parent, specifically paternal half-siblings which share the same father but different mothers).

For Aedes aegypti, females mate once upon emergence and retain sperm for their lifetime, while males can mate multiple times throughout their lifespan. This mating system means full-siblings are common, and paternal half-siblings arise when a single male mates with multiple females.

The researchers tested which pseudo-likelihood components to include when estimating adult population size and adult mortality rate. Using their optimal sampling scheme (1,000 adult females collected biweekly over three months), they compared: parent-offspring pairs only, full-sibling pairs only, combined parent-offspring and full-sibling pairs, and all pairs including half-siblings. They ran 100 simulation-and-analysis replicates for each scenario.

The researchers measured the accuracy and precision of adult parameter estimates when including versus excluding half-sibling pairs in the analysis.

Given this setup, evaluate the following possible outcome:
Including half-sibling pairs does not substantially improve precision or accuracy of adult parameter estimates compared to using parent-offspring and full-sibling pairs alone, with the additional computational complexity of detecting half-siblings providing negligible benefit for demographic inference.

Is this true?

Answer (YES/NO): NO